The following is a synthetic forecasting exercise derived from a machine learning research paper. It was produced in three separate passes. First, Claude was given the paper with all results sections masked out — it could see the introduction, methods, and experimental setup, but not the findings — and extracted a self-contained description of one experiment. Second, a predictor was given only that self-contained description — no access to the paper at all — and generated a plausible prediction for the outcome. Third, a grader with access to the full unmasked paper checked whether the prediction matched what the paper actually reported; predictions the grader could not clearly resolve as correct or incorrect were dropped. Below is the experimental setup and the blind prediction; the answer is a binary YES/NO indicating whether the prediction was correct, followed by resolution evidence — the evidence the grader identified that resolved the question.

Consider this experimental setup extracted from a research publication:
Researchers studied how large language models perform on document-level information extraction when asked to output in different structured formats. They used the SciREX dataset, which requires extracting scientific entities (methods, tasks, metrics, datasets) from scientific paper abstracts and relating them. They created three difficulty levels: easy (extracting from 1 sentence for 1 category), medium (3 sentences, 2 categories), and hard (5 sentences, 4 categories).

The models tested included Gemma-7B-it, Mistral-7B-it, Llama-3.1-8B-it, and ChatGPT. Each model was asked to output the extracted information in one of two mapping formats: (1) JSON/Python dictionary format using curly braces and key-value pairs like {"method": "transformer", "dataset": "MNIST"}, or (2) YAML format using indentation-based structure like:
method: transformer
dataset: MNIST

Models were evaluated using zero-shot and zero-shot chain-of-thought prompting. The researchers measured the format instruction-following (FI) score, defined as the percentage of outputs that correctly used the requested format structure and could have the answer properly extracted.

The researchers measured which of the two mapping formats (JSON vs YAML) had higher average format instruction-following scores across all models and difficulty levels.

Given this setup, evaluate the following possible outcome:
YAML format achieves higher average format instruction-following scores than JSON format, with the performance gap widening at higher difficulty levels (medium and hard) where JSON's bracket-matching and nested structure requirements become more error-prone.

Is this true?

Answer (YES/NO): NO